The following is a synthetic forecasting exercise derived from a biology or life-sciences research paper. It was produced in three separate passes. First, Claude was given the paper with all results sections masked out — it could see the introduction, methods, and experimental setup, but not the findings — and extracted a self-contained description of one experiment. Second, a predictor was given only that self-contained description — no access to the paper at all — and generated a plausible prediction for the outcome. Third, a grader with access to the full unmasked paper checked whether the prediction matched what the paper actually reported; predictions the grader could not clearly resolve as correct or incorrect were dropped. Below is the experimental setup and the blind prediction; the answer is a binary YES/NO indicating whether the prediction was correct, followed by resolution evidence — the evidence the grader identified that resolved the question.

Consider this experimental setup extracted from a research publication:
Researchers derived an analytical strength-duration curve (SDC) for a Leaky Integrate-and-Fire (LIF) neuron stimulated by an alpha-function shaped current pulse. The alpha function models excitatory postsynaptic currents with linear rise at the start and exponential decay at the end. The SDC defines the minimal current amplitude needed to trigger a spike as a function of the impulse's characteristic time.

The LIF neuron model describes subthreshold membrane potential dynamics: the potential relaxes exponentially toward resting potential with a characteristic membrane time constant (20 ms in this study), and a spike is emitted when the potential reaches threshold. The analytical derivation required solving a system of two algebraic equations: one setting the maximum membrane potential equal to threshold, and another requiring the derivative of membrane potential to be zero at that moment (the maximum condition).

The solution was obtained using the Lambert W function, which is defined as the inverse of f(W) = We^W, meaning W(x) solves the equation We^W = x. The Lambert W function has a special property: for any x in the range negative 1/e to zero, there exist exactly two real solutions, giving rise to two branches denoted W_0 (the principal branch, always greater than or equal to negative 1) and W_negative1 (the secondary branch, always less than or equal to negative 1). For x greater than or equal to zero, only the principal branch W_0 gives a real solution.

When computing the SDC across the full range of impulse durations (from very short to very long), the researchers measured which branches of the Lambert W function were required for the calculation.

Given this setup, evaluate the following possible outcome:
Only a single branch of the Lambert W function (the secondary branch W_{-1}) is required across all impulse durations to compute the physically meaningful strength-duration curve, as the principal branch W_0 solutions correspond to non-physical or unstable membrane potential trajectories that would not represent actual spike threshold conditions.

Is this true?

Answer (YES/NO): NO